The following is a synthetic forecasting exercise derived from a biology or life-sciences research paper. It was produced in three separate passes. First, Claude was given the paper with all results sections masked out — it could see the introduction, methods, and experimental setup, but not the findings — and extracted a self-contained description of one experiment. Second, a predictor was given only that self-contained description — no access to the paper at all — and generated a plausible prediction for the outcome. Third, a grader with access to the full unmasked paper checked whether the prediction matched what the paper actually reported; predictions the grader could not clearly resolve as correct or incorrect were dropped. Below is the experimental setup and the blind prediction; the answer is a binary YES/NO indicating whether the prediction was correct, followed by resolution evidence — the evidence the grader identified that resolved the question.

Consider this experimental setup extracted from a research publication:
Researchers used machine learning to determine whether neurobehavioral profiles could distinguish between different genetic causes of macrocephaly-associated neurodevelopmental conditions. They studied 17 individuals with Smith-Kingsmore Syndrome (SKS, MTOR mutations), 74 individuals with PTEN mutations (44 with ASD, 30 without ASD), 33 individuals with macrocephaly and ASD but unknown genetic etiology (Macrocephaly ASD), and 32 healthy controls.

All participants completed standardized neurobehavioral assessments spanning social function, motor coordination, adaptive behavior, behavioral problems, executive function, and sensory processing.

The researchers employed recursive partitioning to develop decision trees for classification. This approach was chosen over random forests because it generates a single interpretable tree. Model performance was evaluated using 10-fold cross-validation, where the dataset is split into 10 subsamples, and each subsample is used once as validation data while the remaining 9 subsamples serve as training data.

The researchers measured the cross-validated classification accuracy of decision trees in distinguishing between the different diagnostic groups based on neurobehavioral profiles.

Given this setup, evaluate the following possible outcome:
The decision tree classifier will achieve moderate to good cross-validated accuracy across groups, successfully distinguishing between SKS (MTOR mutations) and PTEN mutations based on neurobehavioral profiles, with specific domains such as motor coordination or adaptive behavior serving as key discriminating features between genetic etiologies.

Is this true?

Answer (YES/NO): YES